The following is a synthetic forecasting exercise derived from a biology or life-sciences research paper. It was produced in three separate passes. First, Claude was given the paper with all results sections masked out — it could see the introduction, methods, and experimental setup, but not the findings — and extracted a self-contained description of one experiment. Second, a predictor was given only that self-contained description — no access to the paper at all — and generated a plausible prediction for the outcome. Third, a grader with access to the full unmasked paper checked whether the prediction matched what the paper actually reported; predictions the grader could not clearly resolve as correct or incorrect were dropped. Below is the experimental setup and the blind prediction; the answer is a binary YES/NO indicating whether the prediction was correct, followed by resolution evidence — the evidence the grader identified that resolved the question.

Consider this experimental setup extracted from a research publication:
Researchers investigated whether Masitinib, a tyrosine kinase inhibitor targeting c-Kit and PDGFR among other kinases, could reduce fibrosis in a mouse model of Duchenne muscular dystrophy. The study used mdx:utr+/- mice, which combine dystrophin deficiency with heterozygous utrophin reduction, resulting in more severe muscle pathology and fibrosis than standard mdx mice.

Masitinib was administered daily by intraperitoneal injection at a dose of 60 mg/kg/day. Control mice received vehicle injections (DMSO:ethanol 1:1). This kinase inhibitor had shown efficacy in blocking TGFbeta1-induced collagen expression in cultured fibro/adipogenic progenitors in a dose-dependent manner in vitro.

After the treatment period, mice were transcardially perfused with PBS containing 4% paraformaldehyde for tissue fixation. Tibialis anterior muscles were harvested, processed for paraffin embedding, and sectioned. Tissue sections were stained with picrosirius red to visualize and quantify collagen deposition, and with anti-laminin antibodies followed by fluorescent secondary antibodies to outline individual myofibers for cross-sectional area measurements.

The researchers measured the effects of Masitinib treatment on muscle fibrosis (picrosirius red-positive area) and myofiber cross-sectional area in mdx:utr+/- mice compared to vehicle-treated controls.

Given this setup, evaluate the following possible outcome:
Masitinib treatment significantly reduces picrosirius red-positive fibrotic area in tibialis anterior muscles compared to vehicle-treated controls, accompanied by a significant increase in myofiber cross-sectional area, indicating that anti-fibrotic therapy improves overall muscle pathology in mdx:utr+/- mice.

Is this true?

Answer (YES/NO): NO